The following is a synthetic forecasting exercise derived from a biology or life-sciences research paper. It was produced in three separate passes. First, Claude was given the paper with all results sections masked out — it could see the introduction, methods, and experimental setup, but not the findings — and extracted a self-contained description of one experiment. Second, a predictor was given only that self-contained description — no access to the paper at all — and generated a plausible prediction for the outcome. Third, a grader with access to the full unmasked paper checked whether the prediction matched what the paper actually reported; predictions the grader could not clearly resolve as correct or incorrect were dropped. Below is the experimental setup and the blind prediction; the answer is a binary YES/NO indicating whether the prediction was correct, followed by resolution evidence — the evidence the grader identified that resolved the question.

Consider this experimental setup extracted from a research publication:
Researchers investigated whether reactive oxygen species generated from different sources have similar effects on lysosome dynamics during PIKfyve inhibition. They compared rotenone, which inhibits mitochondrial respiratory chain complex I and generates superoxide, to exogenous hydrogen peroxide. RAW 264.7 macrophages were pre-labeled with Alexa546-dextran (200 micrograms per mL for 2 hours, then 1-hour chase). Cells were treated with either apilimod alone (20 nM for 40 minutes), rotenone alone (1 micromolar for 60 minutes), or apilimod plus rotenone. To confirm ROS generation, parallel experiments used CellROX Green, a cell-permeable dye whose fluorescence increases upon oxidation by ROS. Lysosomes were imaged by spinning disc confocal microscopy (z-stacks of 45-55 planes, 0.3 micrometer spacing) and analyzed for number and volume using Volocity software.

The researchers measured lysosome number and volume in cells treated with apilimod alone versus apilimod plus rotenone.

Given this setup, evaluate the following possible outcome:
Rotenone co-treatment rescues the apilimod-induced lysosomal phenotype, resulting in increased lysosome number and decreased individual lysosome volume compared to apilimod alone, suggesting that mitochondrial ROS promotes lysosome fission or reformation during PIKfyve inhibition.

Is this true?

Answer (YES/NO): YES